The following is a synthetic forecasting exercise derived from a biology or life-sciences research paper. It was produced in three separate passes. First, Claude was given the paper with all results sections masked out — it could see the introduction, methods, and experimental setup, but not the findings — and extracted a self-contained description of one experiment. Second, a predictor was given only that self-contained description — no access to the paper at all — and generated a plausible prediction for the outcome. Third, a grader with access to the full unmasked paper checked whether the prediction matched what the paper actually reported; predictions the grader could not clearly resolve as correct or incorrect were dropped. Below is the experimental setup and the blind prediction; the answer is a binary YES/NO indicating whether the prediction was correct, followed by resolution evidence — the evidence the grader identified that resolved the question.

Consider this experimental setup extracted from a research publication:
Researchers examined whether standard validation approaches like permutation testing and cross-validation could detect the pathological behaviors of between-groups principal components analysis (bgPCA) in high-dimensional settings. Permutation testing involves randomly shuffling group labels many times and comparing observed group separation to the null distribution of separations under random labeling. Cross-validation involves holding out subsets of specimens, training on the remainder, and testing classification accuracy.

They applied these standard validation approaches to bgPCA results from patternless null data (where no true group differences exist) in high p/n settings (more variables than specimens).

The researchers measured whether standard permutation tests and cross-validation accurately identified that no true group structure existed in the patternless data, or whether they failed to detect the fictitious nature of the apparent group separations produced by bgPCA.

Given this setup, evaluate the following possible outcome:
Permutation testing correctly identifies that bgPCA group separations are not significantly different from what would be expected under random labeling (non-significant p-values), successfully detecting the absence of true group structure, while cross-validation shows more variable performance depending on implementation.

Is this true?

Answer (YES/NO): NO